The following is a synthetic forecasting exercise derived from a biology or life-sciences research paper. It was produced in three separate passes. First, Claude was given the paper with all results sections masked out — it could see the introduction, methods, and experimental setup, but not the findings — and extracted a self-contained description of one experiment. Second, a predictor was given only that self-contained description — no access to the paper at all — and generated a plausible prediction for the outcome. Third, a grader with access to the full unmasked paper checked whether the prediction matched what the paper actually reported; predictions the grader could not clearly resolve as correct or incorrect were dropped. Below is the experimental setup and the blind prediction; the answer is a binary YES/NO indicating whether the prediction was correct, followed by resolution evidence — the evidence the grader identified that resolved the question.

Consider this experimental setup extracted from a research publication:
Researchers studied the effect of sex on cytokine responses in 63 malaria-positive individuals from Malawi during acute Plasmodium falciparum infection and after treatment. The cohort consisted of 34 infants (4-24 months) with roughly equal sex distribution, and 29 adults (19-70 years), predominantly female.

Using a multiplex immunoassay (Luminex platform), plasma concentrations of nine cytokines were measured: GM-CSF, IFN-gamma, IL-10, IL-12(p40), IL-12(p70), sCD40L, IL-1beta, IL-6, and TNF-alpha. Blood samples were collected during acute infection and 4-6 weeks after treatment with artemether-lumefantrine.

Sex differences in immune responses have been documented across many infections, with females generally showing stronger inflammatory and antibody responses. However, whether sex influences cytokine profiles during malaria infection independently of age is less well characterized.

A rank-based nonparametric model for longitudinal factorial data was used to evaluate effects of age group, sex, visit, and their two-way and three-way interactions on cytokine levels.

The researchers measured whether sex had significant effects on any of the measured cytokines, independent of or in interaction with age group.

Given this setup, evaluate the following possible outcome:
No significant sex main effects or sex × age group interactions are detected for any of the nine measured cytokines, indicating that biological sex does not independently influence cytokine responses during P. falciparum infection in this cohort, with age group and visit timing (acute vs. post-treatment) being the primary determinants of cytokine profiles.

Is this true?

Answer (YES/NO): NO